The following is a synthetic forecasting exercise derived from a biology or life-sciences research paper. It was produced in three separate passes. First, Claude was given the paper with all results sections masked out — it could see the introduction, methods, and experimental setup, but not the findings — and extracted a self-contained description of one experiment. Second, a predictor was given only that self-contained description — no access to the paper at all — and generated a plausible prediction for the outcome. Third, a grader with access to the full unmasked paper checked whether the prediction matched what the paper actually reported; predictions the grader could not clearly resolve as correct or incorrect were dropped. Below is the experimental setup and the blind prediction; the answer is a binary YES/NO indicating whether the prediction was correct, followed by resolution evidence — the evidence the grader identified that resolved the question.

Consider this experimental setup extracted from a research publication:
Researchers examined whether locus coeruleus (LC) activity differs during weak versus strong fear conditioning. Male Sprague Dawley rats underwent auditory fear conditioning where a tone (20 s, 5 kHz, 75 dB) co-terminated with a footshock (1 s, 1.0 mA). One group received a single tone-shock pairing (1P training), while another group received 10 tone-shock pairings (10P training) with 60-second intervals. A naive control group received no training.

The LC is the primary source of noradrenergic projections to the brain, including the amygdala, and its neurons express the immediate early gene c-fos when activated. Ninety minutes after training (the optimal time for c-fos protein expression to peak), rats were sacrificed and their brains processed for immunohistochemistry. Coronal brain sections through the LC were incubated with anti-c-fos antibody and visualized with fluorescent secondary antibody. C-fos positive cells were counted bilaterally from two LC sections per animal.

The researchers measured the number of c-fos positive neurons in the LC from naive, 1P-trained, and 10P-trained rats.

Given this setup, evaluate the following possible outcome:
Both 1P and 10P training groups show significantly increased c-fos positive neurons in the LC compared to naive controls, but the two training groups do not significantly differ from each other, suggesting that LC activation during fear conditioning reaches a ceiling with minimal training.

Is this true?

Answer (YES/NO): NO